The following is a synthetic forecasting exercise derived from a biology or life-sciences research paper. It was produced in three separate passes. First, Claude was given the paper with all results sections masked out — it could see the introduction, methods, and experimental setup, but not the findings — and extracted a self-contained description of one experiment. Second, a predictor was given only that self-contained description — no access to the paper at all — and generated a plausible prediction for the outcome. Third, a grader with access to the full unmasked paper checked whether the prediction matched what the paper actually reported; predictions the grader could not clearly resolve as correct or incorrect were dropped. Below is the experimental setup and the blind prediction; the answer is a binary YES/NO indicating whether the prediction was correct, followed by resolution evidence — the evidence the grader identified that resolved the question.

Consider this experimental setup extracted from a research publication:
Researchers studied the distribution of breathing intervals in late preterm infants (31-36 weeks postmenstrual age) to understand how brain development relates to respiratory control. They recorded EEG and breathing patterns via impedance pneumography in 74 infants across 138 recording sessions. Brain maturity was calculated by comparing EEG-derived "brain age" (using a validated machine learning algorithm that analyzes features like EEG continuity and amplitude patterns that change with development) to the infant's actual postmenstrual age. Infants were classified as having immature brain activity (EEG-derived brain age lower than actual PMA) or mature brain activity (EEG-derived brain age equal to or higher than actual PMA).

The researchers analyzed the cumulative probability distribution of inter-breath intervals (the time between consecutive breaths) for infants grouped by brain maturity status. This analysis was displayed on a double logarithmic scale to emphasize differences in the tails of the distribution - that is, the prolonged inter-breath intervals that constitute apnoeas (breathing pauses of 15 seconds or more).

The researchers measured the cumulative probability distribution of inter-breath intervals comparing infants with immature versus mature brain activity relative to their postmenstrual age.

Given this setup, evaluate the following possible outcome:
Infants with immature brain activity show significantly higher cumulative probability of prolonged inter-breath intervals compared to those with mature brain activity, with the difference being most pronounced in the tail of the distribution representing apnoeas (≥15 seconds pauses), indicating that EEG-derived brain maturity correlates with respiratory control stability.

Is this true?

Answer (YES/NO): YES